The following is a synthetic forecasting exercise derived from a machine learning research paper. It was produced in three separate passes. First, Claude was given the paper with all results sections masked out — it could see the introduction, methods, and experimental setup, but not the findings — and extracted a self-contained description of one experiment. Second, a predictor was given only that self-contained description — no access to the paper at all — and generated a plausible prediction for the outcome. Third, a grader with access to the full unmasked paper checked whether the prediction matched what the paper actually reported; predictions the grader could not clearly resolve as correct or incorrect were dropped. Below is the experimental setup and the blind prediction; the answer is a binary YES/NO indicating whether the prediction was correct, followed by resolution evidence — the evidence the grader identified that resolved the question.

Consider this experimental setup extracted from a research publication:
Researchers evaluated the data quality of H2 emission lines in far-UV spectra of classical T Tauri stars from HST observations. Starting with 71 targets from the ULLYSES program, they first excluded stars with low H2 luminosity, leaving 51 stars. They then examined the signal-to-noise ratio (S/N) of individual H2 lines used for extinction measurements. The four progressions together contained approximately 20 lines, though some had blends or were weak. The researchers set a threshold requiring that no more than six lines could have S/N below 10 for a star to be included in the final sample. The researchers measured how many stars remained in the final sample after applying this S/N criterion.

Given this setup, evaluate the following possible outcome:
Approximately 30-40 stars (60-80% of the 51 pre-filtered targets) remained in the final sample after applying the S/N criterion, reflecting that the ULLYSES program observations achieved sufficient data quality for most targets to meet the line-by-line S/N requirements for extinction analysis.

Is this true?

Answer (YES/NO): YES